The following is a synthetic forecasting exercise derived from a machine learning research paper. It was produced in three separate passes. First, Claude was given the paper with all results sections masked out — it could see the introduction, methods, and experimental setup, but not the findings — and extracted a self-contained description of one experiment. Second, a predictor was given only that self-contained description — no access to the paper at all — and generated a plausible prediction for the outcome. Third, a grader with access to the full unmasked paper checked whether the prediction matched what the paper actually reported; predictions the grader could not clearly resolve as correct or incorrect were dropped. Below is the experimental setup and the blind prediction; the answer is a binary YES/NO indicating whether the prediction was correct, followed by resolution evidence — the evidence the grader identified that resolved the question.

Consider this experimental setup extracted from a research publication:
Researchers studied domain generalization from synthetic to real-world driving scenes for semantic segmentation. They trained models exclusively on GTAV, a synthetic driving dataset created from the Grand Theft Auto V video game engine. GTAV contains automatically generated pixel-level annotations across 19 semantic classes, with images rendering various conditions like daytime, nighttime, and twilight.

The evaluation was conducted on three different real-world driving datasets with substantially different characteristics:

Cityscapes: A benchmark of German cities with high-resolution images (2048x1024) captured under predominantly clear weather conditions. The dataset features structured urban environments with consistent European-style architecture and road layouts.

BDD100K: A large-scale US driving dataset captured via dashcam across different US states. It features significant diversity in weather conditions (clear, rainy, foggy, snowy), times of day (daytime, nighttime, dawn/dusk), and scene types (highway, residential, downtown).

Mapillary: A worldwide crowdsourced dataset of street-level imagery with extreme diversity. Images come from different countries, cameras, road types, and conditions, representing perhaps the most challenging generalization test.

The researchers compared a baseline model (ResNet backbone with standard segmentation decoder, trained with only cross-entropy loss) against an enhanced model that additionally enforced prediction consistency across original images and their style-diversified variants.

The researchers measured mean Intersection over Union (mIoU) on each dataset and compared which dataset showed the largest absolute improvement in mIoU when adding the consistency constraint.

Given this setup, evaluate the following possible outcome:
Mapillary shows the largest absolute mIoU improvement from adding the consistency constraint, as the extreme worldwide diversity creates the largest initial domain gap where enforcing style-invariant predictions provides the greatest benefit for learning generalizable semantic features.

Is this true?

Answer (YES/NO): YES